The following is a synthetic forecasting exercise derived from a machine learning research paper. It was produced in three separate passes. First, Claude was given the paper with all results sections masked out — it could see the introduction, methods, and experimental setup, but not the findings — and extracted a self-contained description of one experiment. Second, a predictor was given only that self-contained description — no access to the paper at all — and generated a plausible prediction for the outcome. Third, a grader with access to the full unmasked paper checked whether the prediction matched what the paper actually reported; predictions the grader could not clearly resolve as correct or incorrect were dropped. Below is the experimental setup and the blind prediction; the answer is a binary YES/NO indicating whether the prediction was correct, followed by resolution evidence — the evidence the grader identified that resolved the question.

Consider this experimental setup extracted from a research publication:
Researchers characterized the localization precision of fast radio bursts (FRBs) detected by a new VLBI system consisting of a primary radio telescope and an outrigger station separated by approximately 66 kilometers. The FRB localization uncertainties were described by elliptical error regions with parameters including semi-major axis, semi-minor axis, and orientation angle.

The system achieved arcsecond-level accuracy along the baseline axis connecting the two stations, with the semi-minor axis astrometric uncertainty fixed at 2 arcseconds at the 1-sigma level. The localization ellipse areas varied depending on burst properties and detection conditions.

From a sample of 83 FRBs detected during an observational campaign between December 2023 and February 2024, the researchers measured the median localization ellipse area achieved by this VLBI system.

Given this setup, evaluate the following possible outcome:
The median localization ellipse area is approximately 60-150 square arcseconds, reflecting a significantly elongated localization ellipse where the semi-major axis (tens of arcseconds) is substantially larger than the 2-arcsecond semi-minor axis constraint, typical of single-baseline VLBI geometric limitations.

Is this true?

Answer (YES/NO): YES